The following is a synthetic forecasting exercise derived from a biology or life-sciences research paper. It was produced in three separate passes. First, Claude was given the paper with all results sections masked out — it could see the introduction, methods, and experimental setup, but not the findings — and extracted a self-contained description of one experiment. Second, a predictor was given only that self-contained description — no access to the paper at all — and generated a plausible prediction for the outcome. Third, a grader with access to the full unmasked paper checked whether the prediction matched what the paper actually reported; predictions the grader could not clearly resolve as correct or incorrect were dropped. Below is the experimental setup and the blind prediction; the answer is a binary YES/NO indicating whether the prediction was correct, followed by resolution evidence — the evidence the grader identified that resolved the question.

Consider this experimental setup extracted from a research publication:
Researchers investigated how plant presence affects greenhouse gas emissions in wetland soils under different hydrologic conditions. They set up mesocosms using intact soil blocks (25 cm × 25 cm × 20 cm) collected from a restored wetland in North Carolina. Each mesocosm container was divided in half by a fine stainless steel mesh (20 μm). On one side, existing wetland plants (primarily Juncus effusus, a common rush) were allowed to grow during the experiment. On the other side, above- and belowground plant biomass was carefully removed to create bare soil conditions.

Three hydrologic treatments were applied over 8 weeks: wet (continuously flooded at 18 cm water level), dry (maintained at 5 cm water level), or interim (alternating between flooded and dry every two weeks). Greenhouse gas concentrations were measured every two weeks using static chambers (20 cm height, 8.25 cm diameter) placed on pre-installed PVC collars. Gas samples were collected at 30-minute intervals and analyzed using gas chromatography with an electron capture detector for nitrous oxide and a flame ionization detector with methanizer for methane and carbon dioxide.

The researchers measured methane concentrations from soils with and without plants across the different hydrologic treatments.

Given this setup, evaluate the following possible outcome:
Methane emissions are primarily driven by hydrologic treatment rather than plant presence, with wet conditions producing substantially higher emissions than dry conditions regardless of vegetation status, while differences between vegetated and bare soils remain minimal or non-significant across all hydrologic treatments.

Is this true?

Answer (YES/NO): NO